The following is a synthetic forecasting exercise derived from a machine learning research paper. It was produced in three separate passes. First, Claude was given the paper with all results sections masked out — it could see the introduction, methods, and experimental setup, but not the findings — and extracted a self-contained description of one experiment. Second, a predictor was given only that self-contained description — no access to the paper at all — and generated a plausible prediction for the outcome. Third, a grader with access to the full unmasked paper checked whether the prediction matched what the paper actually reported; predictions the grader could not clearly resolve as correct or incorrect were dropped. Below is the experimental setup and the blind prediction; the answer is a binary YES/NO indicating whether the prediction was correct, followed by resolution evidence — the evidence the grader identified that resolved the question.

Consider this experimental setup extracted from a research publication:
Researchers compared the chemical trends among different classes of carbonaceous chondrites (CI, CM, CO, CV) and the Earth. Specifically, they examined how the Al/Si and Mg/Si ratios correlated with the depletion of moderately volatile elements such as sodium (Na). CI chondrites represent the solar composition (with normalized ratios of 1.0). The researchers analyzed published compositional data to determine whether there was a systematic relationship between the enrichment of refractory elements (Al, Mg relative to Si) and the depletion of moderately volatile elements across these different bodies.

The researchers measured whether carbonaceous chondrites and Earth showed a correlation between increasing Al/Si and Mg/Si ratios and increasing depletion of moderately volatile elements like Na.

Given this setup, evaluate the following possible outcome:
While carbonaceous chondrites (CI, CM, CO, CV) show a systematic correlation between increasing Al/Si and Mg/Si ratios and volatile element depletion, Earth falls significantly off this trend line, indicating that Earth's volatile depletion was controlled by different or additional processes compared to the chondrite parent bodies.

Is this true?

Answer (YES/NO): NO